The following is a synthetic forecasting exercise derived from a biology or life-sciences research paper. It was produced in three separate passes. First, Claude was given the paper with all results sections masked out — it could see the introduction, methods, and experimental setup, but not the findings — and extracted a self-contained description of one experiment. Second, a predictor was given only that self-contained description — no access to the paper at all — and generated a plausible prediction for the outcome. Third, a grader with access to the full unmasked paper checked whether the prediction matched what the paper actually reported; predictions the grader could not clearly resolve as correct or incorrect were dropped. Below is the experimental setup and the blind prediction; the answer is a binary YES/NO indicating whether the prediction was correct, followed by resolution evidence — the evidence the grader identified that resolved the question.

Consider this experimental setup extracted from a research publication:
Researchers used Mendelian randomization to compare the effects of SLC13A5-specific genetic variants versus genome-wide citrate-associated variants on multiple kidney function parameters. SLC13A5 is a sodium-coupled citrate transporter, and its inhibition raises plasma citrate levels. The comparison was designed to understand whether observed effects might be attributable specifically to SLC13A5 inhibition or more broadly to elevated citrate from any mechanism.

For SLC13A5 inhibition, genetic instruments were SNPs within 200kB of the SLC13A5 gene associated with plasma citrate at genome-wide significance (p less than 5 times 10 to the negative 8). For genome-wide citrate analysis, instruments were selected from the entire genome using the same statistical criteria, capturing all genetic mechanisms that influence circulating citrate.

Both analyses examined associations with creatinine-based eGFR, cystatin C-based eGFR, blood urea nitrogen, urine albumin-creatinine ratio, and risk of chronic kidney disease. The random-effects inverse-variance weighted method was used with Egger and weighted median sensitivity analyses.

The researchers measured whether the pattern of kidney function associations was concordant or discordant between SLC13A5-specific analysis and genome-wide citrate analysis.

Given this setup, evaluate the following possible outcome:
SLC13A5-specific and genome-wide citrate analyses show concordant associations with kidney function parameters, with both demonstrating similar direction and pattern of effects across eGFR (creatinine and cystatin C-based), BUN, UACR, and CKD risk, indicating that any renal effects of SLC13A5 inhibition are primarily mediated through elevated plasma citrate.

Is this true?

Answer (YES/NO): NO